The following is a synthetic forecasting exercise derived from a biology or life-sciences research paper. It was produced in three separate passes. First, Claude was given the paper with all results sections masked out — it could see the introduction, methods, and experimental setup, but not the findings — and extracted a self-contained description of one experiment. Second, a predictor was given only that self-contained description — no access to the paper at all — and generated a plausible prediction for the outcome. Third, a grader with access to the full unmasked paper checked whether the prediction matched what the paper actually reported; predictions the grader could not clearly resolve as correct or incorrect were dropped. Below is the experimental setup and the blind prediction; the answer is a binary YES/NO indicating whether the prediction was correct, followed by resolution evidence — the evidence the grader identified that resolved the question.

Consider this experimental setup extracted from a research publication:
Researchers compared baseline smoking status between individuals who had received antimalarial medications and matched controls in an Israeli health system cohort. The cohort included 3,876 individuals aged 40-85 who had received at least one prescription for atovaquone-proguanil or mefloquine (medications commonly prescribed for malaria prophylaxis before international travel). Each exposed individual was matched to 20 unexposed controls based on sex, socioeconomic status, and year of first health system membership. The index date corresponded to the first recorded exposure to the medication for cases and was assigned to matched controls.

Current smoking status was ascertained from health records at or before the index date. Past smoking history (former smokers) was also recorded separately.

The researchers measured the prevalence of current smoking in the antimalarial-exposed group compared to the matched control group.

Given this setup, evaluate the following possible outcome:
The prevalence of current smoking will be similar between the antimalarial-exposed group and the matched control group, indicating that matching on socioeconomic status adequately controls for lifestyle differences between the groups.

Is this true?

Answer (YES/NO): NO